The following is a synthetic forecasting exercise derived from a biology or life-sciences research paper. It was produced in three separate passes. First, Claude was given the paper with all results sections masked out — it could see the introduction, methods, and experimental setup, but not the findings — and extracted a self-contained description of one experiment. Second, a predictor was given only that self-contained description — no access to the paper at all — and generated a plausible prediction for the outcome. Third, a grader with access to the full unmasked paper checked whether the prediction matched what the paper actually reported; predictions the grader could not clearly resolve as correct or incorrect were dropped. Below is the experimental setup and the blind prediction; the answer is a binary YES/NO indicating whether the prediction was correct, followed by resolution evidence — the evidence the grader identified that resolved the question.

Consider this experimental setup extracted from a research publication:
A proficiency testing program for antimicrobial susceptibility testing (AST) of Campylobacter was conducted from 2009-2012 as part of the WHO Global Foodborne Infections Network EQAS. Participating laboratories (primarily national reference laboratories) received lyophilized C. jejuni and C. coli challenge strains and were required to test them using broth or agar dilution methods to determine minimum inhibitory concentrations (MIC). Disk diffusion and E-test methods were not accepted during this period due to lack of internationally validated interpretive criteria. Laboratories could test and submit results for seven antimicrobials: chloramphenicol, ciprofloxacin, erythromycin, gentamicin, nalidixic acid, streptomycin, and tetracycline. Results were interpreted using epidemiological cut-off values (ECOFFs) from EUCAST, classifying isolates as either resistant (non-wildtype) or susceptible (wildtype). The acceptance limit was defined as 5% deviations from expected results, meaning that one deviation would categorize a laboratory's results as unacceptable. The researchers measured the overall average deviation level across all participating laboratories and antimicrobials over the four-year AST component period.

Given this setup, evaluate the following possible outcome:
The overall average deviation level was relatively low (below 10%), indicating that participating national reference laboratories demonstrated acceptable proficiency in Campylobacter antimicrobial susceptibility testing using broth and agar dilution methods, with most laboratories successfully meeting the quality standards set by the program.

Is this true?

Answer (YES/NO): NO